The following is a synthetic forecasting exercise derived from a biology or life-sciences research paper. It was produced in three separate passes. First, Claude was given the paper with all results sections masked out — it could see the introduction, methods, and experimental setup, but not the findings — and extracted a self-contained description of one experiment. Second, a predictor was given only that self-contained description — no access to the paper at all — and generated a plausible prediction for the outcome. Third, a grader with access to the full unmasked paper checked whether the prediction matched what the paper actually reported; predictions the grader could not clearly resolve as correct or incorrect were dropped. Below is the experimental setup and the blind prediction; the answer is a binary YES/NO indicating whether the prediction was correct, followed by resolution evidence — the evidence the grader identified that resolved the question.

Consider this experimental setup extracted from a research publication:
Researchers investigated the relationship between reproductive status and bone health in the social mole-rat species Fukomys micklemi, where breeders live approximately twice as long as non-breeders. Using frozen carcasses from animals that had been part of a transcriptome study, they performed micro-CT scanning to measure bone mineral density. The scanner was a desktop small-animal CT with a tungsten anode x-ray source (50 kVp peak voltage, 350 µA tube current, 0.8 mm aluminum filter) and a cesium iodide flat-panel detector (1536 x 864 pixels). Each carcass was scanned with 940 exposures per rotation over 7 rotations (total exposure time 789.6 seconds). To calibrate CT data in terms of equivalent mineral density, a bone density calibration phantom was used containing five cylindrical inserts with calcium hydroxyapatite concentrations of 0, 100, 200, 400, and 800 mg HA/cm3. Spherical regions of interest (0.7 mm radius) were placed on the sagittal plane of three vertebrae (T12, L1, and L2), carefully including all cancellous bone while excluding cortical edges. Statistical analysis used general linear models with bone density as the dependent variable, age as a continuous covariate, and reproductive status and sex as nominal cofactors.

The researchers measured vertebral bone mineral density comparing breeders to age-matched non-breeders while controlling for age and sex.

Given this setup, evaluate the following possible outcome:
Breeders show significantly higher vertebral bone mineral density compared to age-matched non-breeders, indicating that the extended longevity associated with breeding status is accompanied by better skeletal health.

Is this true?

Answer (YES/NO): YES